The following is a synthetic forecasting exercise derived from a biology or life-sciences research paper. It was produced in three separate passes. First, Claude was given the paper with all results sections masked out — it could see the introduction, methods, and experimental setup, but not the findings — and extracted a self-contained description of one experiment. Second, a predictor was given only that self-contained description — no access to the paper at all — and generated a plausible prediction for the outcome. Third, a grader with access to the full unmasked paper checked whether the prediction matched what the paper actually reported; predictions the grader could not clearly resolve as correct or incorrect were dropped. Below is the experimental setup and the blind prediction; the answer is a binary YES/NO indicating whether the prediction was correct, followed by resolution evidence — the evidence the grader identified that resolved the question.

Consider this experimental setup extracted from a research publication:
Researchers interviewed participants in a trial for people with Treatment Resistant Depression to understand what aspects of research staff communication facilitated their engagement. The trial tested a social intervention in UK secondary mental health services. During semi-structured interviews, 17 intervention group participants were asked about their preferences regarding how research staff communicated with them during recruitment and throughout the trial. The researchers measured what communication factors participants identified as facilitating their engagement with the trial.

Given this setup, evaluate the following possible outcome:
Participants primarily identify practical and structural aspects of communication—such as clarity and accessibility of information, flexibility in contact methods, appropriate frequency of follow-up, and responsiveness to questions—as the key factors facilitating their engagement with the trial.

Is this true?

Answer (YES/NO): NO